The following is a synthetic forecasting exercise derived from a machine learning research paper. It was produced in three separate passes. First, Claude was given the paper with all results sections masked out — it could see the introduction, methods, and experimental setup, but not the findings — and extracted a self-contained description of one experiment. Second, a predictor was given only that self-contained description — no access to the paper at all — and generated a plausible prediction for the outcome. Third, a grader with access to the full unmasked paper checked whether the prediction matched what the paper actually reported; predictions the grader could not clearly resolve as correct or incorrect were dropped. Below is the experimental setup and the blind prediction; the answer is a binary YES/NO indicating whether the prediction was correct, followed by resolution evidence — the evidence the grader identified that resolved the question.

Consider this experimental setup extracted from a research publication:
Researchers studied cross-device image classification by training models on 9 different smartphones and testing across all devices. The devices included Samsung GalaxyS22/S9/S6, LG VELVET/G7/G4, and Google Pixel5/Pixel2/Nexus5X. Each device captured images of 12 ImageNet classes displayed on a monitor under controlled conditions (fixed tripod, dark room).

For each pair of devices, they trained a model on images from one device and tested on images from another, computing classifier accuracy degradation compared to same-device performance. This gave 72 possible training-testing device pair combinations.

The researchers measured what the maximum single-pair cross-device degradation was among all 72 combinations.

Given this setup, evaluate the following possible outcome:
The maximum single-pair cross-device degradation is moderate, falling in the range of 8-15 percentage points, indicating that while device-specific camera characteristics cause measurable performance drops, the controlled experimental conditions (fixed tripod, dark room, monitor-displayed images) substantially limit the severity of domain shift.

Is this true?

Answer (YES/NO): NO